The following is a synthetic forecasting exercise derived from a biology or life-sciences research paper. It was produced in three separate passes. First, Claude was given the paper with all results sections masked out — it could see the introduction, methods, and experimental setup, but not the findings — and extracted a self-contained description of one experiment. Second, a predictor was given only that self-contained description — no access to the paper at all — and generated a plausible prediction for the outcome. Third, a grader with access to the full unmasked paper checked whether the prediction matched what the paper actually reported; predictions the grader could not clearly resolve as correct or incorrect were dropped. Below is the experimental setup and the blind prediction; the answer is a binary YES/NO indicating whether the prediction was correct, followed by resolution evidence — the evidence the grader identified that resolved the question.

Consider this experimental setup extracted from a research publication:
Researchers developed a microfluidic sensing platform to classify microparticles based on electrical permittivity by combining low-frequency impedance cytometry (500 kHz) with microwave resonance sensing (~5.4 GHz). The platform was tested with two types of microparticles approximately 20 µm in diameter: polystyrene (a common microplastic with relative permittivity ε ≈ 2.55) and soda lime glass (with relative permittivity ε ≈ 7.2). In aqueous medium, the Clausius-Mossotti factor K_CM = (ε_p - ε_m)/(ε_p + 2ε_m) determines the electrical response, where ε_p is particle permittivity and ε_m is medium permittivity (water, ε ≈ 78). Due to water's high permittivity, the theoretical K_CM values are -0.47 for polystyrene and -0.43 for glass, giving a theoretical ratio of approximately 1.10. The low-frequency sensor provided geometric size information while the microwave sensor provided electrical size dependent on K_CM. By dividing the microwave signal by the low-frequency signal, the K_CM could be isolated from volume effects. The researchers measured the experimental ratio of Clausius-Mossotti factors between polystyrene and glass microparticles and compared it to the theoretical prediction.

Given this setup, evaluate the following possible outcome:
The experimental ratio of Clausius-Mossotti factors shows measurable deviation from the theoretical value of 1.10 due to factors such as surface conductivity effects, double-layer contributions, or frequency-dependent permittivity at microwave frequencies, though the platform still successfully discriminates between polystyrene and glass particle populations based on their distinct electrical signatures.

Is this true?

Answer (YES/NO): NO